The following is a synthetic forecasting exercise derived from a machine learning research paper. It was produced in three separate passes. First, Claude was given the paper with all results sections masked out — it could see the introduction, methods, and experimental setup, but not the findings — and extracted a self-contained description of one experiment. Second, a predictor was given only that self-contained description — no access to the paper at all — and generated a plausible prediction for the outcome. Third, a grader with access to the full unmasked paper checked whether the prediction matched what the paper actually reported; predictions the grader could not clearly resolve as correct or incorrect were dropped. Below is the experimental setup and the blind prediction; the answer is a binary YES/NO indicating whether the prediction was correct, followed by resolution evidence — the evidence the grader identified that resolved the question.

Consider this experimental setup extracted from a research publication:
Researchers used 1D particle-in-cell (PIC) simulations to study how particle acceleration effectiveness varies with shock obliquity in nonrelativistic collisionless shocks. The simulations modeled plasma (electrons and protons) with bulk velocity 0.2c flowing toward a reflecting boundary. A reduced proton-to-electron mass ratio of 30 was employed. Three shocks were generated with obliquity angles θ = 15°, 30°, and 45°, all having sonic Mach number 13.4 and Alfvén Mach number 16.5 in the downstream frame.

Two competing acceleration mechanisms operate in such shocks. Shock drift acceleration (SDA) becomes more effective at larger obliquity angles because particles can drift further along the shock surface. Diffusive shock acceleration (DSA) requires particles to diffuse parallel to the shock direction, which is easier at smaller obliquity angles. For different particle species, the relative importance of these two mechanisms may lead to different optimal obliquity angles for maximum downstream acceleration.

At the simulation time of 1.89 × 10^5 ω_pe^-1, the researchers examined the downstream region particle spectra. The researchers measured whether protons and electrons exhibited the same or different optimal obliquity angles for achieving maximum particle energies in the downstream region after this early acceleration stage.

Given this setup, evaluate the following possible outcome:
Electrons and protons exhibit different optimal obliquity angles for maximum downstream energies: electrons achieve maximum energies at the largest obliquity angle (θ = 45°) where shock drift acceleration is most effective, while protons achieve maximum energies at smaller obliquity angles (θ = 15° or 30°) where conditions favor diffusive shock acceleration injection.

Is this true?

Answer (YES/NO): NO